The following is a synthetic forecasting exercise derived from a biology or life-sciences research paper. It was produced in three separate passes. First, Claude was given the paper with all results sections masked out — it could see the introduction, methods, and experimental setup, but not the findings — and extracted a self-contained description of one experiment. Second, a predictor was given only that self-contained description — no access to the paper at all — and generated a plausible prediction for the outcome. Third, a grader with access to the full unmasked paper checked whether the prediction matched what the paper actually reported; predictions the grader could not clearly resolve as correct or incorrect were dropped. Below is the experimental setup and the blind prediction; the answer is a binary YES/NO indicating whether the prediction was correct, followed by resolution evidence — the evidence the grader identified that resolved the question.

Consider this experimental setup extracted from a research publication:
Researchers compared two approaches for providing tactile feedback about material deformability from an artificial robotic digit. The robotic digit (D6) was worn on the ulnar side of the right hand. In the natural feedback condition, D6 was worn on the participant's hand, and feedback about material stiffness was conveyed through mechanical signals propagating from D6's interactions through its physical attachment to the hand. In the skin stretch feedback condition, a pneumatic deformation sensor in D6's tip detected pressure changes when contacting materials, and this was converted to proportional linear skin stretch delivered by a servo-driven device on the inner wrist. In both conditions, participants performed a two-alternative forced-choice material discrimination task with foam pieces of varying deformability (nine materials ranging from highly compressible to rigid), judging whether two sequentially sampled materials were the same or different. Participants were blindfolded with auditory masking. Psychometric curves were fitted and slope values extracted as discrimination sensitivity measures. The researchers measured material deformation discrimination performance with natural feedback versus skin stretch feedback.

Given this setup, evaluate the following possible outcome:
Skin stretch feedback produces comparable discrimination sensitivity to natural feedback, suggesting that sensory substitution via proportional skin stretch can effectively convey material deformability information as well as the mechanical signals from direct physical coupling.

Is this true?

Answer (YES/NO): YES